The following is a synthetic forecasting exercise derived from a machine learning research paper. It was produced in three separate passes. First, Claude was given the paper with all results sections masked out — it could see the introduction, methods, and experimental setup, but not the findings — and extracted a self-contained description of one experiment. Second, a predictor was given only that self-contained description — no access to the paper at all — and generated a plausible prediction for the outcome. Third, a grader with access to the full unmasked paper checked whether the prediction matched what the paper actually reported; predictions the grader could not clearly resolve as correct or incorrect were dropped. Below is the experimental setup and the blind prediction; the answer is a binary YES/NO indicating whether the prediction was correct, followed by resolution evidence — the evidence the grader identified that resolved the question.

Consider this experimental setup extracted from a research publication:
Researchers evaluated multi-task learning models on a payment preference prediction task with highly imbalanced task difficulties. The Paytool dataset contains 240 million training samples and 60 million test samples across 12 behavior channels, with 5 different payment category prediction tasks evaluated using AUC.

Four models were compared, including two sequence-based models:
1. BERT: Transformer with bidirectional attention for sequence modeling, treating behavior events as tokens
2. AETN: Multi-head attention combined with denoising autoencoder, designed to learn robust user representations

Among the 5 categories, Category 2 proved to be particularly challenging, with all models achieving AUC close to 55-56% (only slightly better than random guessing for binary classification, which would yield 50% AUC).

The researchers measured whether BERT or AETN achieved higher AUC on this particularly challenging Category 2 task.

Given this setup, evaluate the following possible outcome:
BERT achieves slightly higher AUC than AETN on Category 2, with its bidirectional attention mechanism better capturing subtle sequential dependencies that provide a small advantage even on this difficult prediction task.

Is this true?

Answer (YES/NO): YES